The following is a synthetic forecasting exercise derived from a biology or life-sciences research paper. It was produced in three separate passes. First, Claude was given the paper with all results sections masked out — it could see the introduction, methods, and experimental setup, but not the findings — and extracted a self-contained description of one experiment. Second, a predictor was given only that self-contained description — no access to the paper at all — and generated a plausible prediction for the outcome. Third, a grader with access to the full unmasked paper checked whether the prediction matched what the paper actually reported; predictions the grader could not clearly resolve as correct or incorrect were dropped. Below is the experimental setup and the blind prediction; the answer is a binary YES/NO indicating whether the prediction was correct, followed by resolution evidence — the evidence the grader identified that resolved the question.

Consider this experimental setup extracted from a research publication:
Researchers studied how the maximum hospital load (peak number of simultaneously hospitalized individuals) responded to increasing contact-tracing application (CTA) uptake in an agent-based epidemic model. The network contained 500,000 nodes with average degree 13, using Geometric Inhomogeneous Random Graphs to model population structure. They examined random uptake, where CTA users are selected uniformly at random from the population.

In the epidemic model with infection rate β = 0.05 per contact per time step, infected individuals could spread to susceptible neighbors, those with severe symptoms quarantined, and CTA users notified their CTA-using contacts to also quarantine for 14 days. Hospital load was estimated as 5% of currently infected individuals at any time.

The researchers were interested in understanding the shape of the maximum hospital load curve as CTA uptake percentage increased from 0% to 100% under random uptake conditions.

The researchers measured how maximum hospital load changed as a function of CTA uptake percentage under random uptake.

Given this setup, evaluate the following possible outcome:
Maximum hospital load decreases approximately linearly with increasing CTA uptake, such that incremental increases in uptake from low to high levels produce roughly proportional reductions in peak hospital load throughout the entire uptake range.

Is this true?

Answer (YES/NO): YES